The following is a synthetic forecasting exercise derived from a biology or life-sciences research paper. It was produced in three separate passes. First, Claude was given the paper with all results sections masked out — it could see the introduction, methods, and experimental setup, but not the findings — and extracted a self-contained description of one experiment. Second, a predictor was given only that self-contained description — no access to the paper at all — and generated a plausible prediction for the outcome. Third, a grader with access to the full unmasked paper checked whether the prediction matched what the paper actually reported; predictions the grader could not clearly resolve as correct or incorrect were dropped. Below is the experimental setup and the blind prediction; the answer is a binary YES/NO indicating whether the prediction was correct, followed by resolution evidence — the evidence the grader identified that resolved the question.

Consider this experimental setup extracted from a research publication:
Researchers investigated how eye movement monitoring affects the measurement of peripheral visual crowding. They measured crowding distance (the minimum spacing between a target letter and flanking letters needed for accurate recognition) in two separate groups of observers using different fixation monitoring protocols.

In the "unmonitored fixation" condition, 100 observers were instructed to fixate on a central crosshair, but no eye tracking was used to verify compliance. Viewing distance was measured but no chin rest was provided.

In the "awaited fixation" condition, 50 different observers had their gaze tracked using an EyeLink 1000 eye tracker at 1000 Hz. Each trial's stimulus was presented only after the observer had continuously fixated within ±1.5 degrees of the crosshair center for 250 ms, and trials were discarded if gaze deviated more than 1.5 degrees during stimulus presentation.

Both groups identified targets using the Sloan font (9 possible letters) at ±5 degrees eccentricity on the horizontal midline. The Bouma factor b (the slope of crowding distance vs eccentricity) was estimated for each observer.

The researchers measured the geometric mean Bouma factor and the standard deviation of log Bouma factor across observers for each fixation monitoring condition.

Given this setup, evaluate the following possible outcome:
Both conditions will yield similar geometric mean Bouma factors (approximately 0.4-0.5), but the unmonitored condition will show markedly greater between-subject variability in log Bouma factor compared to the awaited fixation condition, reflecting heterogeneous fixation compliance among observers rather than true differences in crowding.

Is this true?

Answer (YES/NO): NO